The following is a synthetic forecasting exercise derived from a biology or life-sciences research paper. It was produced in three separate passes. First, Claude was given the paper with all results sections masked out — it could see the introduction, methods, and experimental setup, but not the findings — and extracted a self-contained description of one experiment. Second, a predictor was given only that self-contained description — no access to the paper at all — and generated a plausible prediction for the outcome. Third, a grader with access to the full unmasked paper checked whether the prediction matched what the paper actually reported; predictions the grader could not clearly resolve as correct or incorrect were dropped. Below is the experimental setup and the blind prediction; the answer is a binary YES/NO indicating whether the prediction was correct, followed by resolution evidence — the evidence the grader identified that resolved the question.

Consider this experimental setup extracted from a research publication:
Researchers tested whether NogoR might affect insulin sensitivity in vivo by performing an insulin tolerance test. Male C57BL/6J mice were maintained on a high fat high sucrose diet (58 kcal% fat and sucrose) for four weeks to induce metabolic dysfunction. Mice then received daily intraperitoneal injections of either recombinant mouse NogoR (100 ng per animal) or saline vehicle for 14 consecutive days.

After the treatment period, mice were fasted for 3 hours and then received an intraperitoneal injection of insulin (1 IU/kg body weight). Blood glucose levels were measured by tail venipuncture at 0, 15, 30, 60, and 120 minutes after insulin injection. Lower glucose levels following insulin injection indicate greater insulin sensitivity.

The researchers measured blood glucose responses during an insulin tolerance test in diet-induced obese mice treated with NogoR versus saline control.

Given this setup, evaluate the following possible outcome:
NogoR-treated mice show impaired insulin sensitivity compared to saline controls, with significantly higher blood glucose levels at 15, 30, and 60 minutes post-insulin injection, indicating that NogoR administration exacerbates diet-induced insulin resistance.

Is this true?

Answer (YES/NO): NO